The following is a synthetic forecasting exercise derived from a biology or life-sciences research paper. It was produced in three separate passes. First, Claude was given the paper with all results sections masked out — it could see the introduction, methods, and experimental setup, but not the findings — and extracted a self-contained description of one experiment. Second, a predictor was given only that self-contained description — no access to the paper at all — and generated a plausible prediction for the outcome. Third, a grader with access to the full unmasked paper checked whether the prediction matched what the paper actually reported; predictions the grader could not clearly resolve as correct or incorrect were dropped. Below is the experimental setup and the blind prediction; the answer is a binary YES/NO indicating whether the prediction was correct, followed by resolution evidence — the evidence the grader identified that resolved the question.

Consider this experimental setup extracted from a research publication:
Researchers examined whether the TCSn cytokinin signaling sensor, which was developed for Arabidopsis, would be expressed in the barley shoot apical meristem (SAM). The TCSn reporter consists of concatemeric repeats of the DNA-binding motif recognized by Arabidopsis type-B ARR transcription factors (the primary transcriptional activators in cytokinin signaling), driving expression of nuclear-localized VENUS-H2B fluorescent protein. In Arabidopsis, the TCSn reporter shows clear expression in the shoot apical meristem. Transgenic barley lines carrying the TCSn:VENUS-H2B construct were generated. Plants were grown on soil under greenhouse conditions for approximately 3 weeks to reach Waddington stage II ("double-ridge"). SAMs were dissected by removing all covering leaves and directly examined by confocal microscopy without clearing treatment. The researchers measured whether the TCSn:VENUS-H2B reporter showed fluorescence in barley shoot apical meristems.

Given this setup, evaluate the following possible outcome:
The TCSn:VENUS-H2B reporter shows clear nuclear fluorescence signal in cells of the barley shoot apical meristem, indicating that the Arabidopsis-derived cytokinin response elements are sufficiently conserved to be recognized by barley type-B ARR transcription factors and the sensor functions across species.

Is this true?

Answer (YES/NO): NO